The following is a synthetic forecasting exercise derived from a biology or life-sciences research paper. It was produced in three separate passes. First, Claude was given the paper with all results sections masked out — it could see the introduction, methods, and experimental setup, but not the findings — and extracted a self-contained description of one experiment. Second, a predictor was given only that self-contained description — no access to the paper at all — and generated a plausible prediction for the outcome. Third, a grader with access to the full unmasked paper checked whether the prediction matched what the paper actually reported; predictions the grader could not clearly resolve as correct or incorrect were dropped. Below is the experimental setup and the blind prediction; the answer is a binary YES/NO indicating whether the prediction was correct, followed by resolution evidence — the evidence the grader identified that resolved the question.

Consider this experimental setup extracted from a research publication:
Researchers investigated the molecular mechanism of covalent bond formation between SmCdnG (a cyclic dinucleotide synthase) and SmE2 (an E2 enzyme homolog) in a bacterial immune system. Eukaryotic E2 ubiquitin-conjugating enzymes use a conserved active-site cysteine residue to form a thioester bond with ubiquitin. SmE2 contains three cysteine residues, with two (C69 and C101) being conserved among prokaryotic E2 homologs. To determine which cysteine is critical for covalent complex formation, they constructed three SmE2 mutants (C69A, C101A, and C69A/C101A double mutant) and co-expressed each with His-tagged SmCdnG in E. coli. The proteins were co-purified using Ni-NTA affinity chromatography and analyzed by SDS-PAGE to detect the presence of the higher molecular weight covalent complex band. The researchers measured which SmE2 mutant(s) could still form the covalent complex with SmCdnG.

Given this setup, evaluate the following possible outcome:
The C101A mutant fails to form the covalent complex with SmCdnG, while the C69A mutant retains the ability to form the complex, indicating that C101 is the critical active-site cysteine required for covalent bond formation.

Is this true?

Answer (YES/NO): YES